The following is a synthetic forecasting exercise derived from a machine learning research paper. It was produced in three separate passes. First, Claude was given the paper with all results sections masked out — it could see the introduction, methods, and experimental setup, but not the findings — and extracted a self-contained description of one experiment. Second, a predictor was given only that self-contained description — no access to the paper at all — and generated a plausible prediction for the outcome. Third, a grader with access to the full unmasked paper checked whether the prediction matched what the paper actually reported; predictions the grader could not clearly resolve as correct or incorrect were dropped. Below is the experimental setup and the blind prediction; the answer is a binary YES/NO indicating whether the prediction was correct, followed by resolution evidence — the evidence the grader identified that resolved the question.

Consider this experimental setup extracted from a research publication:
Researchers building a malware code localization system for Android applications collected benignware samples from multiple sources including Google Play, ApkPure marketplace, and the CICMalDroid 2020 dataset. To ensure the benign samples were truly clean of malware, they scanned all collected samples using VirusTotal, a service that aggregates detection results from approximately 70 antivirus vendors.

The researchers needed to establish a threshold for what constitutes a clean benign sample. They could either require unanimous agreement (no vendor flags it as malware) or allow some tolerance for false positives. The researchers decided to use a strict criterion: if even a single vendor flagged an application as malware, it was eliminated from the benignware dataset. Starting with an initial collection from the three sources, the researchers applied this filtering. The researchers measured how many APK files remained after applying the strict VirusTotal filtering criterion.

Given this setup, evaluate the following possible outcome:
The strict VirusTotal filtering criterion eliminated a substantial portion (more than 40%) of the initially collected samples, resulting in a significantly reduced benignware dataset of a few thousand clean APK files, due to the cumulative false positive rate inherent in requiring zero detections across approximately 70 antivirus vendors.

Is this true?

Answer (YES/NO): NO